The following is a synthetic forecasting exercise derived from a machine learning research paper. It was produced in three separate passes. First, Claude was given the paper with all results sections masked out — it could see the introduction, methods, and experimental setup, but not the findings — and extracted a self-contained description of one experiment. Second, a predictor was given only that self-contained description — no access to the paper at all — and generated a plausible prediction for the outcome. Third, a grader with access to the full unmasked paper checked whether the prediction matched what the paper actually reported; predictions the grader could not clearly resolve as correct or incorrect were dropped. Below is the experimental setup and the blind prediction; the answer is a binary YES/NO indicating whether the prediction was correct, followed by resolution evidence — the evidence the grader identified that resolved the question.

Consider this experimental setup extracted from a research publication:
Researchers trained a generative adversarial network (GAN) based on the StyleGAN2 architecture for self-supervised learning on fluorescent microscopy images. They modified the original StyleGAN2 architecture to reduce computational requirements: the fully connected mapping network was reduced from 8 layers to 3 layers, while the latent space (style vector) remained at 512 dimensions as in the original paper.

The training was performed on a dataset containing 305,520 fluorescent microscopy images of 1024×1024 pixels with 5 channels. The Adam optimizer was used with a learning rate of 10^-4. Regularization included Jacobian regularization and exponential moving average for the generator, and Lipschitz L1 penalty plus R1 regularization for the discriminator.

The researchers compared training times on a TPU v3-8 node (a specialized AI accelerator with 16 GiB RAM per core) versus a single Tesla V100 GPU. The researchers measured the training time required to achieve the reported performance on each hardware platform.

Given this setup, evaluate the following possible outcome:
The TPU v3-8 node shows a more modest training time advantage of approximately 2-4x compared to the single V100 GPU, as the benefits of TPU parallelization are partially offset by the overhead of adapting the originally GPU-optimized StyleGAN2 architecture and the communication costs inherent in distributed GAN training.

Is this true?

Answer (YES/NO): YES